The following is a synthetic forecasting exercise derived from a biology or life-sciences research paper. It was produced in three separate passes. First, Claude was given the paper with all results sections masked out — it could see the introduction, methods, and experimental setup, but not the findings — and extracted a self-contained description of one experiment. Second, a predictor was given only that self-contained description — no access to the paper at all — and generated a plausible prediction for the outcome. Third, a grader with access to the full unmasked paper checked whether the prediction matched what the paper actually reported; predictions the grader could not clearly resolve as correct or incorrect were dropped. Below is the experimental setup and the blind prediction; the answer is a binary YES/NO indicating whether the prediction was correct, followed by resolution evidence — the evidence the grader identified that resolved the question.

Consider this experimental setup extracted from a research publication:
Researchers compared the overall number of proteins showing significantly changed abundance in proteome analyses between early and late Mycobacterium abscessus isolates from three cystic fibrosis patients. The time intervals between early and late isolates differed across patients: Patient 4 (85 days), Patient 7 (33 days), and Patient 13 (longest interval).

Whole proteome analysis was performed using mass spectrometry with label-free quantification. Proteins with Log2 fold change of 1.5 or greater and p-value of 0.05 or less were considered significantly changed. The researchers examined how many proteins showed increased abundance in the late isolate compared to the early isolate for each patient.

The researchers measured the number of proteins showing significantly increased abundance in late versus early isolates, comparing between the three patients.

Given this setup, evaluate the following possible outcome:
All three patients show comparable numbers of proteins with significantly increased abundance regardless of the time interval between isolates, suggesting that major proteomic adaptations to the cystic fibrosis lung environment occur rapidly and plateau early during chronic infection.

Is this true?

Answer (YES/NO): NO